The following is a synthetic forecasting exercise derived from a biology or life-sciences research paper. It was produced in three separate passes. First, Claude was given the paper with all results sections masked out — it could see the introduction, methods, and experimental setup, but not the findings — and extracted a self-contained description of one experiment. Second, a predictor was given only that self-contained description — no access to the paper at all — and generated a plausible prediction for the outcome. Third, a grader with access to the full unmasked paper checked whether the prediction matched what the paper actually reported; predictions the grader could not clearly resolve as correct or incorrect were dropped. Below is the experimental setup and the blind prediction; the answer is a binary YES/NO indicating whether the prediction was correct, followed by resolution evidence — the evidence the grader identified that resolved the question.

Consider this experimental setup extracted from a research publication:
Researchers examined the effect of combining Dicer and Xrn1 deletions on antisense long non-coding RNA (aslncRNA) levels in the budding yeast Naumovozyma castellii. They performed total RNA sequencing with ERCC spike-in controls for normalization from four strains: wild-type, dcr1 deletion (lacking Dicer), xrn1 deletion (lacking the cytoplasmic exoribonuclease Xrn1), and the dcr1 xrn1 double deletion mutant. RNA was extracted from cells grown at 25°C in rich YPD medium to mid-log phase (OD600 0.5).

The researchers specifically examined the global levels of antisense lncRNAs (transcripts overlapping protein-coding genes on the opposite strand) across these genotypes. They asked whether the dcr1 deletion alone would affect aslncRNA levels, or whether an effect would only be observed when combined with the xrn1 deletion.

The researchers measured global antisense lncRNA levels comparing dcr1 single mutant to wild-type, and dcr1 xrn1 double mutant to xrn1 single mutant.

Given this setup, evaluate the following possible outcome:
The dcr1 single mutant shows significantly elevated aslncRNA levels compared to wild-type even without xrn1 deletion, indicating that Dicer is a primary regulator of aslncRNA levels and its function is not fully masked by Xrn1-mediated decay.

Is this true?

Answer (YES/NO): NO